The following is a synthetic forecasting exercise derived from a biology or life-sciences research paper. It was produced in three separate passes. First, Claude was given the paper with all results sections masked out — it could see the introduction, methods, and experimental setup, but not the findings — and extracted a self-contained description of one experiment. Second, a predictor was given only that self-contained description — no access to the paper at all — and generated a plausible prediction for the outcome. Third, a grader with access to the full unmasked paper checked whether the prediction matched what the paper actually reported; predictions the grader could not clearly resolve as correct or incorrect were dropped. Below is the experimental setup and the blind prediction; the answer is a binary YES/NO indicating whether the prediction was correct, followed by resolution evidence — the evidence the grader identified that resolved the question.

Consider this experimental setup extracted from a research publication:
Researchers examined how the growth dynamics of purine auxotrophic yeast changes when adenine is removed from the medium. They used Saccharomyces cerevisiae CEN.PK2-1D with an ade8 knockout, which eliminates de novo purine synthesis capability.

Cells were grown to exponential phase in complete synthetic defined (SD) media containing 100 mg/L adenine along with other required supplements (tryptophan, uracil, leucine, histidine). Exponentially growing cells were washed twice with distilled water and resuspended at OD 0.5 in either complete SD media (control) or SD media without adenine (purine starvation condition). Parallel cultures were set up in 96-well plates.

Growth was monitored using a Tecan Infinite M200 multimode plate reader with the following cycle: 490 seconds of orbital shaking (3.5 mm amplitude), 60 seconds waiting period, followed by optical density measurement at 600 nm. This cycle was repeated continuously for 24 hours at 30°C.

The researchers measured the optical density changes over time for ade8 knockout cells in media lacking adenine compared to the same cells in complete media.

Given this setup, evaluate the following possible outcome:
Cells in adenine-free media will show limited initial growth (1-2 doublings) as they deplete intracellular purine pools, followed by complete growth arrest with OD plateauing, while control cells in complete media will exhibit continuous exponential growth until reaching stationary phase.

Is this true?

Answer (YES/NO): NO